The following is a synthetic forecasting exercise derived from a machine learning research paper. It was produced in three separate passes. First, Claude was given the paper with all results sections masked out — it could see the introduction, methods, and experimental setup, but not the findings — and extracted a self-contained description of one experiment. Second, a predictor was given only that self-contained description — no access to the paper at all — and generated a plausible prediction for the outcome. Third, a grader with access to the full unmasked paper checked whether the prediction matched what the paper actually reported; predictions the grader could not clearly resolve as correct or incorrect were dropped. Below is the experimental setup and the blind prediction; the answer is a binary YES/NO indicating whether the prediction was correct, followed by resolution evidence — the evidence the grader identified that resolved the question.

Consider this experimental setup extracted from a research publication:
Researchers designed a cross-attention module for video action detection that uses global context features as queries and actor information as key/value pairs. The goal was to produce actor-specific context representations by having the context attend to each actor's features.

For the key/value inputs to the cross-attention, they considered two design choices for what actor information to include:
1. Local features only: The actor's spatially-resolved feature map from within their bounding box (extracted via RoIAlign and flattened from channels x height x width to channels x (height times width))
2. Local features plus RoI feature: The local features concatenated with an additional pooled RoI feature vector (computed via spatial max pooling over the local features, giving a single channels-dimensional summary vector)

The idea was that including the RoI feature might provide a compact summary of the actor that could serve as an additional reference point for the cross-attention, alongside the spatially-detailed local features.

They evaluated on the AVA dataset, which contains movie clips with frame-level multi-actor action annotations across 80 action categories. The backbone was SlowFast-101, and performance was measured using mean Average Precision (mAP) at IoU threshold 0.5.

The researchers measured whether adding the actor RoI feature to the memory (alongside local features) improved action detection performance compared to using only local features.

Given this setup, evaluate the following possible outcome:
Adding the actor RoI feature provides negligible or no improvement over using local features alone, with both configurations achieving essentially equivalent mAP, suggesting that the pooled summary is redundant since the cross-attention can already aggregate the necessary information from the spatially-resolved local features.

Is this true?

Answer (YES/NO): NO